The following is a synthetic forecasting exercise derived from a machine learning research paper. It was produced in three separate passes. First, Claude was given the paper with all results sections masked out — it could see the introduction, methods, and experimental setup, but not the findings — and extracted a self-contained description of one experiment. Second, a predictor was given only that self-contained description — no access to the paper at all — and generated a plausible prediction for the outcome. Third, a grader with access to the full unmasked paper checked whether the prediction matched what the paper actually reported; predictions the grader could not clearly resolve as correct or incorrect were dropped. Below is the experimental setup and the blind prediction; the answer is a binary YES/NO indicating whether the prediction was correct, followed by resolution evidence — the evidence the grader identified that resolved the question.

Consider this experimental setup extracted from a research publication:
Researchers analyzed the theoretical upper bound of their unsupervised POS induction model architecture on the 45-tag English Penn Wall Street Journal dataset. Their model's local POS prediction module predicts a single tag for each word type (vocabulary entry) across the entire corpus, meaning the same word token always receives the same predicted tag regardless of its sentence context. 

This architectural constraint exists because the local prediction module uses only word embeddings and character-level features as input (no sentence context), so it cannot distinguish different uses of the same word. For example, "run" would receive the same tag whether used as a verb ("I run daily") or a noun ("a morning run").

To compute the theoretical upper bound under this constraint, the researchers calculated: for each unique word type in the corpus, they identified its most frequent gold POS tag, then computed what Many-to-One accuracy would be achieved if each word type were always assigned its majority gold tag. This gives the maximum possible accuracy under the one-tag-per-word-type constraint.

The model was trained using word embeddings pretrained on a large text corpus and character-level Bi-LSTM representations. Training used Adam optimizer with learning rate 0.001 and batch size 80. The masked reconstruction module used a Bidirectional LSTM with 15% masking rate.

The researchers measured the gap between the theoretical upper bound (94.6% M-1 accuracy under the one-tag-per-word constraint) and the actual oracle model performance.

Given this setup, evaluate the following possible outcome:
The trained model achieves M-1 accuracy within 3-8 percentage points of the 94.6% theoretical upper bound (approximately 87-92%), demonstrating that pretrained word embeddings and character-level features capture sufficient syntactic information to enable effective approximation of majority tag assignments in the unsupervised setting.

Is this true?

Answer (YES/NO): NO